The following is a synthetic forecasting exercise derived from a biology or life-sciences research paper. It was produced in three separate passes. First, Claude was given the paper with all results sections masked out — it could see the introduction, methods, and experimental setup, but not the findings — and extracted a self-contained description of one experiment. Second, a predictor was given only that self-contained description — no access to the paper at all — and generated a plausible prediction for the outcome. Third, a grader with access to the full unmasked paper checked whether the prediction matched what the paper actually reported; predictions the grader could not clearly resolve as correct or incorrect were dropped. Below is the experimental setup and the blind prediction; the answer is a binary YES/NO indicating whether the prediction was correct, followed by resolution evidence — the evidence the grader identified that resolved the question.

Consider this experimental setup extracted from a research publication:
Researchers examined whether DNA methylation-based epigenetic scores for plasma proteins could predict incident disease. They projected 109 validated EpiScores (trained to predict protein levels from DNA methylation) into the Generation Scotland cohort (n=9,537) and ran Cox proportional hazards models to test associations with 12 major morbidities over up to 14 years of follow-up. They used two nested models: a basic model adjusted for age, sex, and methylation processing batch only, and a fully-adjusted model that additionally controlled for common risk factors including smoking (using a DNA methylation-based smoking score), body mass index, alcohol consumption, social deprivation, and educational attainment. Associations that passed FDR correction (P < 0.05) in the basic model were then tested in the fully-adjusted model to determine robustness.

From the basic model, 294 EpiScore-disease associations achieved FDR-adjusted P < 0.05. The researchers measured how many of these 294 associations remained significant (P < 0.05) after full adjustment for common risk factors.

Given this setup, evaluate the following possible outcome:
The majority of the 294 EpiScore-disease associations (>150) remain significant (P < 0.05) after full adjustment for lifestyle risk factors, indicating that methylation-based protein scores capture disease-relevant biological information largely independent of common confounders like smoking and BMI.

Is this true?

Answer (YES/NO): NO